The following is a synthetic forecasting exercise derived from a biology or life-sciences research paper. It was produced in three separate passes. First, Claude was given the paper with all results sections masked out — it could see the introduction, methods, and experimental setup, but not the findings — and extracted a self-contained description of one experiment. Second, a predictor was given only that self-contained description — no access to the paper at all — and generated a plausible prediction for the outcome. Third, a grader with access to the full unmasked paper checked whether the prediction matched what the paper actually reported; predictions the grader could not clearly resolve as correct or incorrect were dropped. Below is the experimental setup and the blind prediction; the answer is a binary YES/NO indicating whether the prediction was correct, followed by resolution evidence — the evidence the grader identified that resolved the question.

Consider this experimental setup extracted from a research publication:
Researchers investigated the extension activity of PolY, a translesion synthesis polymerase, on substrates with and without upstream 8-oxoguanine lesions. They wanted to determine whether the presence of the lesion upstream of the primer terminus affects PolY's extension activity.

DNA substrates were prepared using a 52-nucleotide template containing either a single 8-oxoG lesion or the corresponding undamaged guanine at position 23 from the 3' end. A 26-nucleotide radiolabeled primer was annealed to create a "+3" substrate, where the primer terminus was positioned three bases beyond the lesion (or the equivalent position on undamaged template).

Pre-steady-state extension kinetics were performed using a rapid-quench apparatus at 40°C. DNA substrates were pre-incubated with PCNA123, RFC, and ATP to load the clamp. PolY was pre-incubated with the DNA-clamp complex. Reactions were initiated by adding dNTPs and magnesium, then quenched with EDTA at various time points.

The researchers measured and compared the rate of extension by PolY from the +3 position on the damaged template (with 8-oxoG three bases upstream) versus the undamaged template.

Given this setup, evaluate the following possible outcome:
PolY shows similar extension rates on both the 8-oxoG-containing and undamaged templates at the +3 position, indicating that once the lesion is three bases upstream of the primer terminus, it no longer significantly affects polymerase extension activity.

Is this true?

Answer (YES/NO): NO